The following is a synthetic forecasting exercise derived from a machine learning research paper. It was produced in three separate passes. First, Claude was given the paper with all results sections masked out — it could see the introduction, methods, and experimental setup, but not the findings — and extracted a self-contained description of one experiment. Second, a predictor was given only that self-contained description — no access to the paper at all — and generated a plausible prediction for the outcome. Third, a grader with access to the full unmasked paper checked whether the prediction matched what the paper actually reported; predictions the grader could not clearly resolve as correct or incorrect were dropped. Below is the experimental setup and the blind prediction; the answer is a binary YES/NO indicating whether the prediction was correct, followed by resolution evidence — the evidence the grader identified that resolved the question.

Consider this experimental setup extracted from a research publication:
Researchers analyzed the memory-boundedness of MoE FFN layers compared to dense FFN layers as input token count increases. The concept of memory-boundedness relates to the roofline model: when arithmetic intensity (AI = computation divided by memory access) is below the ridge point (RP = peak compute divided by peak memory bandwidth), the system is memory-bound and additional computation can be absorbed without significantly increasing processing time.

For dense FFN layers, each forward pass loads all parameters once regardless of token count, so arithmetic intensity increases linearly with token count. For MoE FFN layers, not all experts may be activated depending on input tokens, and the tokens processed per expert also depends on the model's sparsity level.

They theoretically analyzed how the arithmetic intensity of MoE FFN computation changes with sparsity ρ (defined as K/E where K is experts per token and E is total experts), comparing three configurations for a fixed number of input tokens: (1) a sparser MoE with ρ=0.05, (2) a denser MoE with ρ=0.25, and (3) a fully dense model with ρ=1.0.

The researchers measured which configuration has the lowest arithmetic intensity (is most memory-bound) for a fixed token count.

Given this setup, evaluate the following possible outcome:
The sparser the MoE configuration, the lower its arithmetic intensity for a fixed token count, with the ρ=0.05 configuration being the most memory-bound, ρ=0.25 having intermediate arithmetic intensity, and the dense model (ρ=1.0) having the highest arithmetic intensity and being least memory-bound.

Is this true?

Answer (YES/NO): YES